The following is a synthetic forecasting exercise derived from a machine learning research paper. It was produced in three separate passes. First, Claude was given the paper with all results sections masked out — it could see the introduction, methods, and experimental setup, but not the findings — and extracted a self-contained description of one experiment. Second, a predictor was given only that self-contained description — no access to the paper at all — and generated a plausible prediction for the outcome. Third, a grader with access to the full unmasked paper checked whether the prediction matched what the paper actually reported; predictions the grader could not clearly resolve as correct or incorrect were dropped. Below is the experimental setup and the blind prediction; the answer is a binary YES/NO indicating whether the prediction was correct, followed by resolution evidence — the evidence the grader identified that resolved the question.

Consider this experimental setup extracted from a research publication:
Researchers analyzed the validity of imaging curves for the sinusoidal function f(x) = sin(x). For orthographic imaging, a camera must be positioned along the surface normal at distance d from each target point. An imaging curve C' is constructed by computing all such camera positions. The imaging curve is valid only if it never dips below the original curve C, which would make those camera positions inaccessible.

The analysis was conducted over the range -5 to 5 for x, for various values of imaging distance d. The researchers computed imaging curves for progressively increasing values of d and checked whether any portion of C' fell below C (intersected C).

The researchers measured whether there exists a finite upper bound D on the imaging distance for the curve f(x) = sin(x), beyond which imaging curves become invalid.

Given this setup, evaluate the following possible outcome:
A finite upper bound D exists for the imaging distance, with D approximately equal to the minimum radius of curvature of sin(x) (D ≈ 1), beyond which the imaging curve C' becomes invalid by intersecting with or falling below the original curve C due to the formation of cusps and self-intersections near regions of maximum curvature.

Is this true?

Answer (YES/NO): NO